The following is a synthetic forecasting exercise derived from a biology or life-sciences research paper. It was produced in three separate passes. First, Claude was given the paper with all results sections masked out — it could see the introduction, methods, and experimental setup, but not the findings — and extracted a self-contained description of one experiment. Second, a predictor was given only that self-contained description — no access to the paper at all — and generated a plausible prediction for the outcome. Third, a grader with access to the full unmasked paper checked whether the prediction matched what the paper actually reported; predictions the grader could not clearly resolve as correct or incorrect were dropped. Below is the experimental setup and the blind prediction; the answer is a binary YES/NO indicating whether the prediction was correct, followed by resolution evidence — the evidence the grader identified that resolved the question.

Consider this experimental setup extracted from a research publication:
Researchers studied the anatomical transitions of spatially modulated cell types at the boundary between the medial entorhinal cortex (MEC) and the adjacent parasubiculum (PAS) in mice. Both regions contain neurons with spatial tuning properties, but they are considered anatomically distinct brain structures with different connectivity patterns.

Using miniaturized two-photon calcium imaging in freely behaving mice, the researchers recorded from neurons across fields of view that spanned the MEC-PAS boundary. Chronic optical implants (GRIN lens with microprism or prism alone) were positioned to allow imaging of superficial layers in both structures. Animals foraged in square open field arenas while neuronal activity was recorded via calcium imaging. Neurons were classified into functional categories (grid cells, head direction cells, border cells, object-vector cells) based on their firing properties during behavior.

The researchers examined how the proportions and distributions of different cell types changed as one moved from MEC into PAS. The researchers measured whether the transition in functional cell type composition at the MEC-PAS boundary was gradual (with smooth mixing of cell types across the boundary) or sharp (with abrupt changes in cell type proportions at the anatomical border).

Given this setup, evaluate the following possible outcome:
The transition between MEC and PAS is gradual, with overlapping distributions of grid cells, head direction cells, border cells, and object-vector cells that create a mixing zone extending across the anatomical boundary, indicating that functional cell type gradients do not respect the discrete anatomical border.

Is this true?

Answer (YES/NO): NO